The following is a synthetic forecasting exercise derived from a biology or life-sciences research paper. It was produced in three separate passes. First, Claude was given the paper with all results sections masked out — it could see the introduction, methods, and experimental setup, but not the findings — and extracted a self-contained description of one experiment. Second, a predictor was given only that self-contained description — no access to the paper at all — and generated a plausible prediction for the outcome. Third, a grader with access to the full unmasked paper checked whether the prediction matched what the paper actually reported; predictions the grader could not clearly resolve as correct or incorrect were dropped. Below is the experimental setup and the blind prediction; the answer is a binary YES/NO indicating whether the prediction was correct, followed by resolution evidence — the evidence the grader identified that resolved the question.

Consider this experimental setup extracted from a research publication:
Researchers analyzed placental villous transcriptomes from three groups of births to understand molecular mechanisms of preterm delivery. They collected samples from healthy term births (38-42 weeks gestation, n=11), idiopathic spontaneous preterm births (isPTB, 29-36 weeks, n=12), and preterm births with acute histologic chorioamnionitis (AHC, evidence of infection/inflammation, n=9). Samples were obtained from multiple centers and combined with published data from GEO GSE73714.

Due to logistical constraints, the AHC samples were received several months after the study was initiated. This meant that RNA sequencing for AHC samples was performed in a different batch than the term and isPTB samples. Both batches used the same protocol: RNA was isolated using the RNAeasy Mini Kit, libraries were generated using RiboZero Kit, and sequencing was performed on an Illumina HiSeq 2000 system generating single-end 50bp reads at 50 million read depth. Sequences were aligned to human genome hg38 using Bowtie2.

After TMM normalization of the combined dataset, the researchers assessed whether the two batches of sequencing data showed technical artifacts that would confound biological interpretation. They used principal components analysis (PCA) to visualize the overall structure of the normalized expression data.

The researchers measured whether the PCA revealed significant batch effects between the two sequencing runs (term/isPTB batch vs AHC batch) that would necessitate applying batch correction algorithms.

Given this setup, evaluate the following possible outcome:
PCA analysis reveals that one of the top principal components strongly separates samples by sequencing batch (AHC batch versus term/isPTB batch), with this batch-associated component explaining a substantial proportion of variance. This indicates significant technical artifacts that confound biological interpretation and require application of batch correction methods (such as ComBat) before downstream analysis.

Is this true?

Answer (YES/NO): NO